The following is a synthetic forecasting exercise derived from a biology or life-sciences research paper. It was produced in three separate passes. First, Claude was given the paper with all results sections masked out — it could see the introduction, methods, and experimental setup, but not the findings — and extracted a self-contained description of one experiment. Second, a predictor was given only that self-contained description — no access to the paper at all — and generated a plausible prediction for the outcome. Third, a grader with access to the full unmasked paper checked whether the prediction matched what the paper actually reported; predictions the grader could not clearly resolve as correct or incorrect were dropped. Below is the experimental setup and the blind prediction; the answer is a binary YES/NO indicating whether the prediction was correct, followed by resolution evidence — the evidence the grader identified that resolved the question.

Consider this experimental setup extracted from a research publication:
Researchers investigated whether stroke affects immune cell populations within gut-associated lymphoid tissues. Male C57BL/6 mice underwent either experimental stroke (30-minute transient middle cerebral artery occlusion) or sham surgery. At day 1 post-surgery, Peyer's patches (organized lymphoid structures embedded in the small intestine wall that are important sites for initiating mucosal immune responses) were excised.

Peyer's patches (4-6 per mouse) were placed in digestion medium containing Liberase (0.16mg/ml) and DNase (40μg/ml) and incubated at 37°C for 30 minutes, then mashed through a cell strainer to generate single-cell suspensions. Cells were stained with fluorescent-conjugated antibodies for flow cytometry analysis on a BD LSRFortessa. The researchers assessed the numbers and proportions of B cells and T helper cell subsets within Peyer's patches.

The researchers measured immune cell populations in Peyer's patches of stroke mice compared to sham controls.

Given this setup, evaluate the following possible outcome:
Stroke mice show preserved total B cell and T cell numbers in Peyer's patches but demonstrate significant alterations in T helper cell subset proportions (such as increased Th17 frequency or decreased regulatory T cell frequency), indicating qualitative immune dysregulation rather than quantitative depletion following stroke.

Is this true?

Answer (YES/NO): NO